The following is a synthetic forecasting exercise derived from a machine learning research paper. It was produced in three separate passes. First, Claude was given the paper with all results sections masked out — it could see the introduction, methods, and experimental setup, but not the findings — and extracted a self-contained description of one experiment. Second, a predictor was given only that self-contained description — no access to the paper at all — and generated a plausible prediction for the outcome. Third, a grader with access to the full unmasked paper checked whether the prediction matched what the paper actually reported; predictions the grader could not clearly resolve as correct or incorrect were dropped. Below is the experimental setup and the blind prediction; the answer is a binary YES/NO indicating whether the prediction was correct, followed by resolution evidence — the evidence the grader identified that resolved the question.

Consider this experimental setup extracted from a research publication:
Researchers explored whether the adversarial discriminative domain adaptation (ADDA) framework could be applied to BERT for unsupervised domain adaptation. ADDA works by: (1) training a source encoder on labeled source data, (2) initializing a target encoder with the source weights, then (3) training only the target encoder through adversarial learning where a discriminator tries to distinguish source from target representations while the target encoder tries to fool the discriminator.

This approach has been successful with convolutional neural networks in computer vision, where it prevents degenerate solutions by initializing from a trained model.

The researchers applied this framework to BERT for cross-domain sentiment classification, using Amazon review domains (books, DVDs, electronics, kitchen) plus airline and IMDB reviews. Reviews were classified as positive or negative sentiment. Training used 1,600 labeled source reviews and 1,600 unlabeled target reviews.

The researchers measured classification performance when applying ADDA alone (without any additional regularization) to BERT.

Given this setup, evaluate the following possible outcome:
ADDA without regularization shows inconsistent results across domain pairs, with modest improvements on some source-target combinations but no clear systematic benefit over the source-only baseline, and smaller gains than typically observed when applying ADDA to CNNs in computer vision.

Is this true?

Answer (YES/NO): NO